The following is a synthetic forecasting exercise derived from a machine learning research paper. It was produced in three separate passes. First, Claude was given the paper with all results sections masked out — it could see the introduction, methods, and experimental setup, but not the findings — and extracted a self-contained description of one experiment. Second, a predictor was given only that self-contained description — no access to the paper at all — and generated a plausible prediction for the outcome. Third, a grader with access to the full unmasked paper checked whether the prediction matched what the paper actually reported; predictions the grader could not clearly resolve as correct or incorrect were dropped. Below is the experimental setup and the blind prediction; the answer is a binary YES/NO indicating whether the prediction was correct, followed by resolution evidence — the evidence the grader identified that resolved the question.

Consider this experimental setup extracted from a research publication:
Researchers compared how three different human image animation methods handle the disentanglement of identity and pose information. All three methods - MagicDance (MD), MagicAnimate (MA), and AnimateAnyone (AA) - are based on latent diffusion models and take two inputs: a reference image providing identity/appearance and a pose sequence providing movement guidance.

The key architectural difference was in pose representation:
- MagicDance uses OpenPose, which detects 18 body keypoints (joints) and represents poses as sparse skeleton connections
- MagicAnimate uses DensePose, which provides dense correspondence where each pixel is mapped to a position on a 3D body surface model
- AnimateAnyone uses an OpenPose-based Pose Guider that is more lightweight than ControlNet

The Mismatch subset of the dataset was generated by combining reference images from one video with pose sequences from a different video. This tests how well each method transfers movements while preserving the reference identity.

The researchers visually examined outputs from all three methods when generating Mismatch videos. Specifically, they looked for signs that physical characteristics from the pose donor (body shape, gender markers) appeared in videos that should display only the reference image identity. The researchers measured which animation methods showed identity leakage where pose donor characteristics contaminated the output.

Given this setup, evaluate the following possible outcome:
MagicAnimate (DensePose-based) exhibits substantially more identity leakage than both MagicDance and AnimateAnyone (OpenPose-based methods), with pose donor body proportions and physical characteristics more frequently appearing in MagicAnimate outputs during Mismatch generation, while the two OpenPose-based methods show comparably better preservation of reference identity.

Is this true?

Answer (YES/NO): YES